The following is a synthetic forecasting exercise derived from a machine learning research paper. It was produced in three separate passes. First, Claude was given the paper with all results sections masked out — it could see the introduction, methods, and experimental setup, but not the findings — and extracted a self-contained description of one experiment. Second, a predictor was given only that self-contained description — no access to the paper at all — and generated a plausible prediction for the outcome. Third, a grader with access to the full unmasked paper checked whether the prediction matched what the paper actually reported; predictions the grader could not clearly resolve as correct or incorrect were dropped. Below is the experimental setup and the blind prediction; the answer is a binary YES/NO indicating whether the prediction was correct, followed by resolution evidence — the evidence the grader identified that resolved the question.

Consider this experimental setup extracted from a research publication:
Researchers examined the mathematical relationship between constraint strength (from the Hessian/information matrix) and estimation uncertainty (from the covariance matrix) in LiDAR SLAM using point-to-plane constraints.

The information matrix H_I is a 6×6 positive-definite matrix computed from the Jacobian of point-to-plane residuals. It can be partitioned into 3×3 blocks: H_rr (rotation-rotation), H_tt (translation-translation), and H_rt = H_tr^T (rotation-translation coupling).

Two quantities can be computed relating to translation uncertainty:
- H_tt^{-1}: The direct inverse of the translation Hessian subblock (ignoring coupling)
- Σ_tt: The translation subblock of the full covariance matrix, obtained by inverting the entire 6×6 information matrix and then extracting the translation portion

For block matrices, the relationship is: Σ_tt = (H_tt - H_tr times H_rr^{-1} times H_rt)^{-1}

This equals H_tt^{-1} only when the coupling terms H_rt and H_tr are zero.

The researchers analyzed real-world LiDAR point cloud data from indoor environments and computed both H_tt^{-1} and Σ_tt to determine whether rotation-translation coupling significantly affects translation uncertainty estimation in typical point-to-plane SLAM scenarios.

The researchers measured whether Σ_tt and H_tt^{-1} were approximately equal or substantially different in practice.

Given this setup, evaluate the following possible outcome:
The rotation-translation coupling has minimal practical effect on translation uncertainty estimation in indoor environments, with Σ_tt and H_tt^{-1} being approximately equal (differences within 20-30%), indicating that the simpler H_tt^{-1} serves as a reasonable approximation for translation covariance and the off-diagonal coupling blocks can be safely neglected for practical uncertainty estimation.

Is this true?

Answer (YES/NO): NO